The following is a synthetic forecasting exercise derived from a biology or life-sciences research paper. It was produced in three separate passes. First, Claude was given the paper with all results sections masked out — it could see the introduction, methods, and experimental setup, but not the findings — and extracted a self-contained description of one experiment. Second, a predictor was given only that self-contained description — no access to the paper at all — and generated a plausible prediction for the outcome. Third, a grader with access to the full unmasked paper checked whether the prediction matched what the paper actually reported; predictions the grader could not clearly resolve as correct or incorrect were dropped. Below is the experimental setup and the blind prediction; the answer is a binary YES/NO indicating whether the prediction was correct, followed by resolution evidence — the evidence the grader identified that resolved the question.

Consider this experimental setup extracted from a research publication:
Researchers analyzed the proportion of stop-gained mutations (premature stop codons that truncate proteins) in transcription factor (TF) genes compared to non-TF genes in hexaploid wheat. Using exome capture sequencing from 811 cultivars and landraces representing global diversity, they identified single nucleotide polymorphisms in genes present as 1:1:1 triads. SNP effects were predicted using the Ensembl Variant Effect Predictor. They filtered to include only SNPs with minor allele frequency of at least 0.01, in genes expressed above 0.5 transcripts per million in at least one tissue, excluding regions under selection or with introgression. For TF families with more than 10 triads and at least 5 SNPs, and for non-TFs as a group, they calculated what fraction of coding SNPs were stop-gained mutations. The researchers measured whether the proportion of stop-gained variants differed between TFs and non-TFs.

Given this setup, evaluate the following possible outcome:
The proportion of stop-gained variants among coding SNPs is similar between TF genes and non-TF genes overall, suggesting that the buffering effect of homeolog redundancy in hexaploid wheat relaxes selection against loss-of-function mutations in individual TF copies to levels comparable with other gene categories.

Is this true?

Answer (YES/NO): YES